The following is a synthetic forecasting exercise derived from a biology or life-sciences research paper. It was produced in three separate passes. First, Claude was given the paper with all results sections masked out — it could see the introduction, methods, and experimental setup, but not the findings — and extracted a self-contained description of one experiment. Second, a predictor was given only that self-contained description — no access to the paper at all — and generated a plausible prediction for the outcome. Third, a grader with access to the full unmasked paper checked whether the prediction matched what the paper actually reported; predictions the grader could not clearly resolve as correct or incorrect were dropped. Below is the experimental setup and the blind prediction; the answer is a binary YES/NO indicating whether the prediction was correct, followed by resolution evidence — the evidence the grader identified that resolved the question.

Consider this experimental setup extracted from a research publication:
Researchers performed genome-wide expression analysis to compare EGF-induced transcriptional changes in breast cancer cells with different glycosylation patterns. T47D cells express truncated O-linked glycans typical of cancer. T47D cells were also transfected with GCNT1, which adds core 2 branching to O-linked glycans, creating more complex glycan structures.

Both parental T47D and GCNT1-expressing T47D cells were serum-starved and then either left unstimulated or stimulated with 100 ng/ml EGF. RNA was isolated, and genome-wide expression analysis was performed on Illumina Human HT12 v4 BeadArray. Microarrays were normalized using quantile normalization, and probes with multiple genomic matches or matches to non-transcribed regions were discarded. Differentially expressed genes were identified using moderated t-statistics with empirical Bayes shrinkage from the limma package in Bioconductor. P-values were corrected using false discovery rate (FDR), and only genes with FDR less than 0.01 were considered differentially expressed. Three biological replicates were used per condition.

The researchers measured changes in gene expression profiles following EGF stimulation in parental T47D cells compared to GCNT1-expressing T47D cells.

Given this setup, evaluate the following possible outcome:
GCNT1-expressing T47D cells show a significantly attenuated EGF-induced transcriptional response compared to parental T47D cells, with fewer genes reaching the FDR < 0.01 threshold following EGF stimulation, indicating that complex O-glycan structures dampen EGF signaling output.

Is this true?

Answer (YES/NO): NO